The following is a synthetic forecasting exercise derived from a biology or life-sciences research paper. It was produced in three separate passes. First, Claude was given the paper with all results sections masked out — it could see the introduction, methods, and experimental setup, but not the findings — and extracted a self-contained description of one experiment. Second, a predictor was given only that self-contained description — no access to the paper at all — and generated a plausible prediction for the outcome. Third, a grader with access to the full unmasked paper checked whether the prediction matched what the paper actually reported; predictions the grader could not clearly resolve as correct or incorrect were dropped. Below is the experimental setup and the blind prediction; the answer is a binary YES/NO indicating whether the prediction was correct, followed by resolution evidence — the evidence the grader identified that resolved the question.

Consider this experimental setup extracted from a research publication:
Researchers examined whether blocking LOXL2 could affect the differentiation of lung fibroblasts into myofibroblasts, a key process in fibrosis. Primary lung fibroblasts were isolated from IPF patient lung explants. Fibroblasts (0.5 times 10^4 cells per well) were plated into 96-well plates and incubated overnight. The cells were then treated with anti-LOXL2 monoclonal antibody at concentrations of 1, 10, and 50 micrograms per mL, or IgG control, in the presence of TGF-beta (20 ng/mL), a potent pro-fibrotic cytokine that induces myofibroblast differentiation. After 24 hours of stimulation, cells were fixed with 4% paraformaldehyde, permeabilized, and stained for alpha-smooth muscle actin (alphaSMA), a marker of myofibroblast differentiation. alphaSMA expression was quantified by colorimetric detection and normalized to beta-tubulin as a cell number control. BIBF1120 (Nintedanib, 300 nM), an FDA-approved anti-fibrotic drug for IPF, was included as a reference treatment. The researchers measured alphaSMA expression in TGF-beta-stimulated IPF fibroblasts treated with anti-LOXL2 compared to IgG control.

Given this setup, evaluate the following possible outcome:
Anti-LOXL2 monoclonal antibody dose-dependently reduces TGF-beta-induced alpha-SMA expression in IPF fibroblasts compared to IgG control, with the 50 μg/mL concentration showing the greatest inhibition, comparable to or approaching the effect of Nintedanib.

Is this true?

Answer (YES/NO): NO